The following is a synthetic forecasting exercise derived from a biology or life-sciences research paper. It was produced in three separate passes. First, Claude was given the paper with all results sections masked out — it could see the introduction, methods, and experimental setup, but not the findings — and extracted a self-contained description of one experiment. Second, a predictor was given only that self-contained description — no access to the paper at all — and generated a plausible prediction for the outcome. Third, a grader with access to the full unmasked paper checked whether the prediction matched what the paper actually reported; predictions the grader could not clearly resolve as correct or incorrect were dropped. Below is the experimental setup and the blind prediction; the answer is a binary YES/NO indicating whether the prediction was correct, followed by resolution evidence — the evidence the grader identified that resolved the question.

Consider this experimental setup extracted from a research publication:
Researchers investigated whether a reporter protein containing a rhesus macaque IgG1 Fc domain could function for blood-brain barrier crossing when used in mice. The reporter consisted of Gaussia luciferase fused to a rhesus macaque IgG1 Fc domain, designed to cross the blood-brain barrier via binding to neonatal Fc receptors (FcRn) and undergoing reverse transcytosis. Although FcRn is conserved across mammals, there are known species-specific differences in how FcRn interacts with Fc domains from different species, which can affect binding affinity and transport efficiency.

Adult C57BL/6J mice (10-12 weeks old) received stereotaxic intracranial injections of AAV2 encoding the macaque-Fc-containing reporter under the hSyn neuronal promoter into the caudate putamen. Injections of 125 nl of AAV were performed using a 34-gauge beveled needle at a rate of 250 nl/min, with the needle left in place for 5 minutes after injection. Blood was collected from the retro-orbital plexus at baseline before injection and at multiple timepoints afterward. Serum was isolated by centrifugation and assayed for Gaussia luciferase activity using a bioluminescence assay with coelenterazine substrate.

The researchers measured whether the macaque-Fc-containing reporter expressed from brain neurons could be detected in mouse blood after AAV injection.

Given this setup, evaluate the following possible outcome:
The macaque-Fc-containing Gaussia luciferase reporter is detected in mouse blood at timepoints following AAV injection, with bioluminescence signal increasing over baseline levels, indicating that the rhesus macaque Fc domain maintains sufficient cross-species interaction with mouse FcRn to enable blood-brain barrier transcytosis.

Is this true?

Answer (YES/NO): YES